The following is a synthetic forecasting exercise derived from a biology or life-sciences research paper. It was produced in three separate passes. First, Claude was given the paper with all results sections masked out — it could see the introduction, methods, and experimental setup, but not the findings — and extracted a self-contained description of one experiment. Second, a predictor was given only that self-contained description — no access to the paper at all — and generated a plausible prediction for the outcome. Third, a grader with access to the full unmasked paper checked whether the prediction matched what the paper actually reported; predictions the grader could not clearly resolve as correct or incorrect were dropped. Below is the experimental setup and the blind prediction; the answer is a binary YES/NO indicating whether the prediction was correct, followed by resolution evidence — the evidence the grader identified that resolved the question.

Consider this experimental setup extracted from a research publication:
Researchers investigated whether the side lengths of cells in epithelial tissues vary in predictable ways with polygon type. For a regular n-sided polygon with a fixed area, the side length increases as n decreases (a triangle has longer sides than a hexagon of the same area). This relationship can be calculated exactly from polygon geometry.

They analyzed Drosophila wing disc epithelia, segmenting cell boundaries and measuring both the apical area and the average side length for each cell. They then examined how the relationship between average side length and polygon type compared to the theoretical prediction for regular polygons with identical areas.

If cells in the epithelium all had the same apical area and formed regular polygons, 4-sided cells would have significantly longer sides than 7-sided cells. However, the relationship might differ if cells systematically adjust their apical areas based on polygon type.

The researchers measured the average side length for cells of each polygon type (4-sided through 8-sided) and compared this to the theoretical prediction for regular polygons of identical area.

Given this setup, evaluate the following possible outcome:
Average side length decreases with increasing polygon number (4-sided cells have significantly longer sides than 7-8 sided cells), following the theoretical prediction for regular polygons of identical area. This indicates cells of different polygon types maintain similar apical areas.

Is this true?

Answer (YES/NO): NO